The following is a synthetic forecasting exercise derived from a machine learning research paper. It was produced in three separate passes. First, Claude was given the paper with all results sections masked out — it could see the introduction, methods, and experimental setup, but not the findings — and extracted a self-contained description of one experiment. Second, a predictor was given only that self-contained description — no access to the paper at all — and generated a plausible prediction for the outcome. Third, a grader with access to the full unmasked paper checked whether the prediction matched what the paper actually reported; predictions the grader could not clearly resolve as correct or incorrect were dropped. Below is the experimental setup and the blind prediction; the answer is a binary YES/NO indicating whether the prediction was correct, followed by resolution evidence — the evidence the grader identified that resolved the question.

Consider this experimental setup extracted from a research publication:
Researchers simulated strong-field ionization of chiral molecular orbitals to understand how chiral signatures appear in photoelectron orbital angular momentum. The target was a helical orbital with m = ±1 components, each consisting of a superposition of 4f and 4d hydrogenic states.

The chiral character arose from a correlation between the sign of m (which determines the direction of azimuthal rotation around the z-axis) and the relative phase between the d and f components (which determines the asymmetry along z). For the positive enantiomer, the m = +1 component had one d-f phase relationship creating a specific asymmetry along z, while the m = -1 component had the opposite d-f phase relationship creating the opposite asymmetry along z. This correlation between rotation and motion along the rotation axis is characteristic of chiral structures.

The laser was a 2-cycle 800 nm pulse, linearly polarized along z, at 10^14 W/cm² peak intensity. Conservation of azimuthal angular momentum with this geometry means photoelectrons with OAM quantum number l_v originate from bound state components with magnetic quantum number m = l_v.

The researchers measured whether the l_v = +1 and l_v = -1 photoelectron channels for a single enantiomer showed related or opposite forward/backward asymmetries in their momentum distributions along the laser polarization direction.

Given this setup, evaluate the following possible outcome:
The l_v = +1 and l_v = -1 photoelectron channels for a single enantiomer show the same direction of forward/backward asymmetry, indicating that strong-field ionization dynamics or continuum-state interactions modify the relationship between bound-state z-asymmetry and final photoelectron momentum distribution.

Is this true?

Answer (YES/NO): NO